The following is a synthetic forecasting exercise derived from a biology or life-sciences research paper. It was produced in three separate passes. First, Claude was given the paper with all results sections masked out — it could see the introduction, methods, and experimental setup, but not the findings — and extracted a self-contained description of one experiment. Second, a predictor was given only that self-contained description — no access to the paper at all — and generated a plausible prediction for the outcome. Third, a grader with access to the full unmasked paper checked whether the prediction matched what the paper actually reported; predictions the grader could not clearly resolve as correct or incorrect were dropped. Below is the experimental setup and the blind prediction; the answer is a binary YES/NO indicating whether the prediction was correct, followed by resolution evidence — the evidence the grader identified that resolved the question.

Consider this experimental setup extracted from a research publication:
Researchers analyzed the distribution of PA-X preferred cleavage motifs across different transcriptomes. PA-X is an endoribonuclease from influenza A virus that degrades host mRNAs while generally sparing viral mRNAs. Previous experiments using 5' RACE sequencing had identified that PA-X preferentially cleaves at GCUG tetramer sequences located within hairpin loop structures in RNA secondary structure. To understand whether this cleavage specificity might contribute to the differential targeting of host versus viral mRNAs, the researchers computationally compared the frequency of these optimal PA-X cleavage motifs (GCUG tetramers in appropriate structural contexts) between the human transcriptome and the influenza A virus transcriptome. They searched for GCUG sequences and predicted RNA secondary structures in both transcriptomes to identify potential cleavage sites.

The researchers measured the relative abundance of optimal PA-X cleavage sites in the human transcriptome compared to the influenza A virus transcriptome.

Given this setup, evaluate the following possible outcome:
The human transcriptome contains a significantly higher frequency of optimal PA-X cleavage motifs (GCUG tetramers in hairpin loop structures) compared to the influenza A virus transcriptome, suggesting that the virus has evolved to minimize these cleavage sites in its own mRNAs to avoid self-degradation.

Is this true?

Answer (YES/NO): YES